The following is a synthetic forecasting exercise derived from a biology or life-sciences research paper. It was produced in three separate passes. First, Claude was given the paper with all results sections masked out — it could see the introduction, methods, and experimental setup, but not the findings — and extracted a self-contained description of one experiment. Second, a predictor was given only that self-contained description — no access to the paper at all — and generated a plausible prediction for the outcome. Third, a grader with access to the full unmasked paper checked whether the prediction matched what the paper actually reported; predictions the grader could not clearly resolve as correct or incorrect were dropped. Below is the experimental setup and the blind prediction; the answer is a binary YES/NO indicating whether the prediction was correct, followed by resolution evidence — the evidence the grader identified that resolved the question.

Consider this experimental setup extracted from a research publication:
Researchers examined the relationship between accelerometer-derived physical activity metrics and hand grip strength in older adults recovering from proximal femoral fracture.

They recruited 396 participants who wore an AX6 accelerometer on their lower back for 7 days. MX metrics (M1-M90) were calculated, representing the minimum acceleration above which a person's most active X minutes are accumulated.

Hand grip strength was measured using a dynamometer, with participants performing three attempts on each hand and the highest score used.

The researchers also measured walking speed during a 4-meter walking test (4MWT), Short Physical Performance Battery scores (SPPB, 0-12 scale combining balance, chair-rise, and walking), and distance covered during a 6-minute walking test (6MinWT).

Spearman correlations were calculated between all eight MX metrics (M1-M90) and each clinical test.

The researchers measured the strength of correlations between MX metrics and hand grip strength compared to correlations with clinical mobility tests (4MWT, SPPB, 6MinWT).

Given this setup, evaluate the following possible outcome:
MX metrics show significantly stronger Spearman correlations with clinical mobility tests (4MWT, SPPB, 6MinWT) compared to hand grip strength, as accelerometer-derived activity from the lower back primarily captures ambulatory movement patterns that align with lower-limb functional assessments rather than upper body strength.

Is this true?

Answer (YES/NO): YES